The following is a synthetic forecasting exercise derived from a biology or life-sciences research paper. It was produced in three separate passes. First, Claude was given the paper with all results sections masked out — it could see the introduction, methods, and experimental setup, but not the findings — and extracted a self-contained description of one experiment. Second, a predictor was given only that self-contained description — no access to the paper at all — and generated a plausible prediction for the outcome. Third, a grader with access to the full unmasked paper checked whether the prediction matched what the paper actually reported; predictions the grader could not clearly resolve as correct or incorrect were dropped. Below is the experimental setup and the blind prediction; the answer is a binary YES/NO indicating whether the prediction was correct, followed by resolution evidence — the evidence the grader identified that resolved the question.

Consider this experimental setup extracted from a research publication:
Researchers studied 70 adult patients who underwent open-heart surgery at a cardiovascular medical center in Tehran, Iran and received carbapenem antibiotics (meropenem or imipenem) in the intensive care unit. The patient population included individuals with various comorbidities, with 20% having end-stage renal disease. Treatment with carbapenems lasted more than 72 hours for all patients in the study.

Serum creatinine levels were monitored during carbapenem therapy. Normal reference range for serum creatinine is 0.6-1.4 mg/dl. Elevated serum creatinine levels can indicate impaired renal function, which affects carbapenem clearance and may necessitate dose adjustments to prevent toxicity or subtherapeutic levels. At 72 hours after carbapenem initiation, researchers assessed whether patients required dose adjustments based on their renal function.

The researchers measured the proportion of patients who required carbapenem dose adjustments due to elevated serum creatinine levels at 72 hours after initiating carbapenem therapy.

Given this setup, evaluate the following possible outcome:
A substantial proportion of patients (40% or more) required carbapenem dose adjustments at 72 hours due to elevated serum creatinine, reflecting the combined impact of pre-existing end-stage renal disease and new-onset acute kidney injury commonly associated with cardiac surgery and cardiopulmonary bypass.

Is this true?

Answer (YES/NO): YES